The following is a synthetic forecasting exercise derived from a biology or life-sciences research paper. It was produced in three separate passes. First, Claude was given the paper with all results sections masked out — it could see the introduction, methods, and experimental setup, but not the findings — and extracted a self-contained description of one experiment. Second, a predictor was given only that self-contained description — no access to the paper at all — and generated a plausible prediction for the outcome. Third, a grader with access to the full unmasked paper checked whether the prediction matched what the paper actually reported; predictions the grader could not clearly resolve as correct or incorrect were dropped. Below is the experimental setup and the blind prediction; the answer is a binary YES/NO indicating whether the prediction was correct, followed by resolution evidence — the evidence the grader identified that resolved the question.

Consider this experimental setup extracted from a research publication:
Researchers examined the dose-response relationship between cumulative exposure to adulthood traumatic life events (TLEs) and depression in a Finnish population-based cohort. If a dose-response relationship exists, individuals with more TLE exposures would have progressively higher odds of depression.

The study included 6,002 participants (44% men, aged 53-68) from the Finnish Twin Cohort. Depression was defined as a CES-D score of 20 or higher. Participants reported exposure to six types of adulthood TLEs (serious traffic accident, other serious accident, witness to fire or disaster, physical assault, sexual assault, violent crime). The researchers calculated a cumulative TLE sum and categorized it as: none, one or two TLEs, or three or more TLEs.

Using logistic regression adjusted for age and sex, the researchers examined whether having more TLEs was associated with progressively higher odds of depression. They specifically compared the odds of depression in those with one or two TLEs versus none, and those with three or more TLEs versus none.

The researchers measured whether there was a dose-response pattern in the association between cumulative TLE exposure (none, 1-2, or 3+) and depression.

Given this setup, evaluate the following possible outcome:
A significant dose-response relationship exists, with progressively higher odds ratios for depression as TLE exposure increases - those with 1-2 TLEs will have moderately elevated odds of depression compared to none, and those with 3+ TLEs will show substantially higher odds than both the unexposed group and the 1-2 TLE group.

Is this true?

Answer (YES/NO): YES